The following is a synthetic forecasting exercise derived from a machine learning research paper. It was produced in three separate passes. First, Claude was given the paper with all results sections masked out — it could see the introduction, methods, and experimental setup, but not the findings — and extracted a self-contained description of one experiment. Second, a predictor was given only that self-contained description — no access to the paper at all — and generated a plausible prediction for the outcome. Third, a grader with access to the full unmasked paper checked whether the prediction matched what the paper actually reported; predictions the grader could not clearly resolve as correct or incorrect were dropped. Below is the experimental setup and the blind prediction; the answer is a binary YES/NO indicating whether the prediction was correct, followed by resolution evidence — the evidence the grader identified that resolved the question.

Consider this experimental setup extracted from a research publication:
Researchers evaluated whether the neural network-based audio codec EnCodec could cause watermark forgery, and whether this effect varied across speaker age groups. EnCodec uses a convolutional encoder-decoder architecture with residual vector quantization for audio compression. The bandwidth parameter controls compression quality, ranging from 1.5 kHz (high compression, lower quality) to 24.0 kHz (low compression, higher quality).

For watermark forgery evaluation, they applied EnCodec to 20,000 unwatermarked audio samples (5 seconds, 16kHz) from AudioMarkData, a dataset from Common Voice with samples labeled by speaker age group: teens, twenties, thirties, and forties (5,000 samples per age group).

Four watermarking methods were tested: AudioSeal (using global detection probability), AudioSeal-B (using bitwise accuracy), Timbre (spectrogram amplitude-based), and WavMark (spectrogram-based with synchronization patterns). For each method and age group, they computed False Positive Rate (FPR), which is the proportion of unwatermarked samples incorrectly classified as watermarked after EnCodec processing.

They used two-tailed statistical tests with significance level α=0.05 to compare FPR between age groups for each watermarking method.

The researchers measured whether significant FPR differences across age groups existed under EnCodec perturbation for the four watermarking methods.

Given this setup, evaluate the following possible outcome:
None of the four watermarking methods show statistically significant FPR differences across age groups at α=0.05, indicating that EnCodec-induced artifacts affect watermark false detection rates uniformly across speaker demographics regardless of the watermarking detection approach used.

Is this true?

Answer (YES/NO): NO